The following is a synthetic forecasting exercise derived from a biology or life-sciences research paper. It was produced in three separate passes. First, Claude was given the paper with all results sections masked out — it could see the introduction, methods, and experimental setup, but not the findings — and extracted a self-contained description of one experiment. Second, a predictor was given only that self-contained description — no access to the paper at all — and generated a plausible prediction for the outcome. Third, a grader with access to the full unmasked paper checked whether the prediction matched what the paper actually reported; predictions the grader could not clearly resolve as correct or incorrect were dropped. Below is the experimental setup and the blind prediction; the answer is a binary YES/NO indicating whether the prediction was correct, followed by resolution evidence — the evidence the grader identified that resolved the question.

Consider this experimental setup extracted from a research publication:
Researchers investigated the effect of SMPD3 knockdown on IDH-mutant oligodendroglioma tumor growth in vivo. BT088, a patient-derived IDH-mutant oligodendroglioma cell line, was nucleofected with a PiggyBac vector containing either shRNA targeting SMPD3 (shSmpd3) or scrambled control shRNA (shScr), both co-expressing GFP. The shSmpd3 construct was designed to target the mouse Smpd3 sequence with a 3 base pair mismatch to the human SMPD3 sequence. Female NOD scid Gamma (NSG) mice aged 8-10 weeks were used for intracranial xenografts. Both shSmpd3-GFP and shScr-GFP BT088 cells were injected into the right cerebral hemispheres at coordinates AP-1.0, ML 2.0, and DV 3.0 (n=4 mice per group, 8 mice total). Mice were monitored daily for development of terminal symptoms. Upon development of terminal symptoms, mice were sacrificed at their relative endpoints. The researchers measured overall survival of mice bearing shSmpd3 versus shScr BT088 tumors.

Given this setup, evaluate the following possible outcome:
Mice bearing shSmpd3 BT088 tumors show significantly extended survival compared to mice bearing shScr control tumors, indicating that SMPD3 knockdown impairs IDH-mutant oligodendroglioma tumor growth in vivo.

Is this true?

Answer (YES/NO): NO